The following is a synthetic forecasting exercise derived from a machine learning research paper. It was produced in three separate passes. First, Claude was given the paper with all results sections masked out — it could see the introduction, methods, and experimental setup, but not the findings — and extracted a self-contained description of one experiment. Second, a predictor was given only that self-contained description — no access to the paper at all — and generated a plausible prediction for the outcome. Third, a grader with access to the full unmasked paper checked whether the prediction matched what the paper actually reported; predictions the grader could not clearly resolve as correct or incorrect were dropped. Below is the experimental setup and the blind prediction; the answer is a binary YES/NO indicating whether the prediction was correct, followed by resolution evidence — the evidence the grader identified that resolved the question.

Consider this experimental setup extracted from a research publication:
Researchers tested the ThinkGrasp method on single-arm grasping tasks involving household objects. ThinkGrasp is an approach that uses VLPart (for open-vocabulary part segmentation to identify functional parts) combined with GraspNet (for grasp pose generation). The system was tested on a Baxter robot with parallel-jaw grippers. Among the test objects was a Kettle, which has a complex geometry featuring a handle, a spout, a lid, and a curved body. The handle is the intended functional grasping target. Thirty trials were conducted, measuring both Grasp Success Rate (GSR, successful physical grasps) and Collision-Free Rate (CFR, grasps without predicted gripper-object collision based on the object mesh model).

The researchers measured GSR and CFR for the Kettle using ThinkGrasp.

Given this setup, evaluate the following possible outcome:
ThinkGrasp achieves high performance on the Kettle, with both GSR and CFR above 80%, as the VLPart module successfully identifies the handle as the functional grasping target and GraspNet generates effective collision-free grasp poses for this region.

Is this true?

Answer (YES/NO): NO